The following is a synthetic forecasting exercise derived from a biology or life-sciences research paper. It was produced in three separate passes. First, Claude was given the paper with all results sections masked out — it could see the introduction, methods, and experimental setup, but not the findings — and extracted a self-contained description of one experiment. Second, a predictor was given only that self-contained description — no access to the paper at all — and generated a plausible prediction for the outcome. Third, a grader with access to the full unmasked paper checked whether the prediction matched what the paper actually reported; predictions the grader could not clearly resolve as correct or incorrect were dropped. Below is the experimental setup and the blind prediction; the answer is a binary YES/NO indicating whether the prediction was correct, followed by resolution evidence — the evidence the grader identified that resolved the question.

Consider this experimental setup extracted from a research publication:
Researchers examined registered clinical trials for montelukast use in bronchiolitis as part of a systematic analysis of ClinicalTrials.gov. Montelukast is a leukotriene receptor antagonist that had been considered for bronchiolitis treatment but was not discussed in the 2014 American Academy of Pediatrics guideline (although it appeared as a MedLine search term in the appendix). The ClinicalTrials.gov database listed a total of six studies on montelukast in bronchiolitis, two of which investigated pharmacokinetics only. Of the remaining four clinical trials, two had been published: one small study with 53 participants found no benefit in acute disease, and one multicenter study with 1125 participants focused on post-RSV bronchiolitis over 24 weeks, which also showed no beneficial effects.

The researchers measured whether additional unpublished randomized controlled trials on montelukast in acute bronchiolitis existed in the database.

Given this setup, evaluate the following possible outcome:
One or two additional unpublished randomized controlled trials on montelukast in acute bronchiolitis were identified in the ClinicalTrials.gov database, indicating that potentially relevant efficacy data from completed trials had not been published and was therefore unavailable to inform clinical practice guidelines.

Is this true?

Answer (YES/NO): YES